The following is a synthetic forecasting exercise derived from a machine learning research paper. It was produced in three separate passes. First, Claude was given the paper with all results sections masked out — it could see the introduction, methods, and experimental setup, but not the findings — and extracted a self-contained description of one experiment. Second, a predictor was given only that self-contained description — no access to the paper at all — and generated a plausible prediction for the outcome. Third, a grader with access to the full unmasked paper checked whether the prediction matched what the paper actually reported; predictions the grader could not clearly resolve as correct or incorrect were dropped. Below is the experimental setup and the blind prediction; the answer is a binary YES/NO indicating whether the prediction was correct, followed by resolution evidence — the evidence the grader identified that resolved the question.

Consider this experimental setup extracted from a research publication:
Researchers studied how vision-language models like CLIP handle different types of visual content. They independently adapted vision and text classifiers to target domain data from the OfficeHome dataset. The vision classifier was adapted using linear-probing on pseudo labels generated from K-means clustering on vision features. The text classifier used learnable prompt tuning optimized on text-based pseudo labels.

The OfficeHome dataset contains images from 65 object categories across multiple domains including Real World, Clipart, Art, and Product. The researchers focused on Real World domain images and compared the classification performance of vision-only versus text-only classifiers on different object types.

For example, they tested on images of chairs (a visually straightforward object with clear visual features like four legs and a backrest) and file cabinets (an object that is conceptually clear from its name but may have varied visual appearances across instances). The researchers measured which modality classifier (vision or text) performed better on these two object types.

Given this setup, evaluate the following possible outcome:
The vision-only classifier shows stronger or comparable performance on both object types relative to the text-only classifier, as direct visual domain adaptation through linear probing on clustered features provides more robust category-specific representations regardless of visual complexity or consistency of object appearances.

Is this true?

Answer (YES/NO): NO